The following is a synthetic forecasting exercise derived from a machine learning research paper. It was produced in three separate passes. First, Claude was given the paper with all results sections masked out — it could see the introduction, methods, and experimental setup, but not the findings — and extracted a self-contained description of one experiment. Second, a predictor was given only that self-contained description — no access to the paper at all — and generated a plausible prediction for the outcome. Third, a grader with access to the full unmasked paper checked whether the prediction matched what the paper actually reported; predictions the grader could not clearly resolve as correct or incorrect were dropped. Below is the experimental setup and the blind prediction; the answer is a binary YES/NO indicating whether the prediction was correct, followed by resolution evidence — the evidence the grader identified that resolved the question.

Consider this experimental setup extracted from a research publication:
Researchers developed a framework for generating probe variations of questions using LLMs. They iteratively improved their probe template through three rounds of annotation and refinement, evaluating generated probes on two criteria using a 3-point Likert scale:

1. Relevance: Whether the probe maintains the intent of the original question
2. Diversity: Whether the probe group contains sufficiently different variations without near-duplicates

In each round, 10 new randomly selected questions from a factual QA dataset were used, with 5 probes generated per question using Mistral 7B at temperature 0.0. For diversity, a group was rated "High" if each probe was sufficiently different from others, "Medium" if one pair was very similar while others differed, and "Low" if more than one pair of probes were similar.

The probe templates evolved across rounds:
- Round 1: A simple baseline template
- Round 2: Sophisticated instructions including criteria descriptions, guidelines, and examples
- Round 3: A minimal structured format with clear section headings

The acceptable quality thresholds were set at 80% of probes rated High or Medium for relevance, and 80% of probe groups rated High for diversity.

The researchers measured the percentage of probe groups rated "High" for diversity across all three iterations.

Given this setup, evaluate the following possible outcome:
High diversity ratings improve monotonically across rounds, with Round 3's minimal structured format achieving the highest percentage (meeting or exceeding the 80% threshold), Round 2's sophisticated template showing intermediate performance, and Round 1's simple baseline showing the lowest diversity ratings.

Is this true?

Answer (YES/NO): NO